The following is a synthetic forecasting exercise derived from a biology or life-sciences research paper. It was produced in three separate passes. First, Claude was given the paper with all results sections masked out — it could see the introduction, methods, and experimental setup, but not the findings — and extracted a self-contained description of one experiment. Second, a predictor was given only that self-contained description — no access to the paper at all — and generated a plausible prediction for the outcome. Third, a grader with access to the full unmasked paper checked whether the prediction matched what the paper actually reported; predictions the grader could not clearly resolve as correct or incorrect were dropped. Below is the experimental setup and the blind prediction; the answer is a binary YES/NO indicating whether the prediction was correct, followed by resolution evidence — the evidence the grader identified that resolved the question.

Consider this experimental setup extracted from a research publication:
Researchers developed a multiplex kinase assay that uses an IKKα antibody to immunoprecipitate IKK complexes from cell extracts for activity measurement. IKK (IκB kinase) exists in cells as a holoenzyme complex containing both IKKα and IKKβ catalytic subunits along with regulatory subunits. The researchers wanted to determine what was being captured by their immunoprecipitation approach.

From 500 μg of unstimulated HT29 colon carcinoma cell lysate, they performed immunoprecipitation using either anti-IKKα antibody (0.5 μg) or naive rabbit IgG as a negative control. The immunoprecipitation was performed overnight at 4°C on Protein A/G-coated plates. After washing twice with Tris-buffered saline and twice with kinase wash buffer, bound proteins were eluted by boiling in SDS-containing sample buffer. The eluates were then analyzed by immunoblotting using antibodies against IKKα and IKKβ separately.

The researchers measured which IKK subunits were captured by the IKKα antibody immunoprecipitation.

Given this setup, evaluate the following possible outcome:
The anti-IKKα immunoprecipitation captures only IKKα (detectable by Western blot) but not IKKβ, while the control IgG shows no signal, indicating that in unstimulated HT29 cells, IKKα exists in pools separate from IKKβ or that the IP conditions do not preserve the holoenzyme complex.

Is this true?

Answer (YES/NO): NO